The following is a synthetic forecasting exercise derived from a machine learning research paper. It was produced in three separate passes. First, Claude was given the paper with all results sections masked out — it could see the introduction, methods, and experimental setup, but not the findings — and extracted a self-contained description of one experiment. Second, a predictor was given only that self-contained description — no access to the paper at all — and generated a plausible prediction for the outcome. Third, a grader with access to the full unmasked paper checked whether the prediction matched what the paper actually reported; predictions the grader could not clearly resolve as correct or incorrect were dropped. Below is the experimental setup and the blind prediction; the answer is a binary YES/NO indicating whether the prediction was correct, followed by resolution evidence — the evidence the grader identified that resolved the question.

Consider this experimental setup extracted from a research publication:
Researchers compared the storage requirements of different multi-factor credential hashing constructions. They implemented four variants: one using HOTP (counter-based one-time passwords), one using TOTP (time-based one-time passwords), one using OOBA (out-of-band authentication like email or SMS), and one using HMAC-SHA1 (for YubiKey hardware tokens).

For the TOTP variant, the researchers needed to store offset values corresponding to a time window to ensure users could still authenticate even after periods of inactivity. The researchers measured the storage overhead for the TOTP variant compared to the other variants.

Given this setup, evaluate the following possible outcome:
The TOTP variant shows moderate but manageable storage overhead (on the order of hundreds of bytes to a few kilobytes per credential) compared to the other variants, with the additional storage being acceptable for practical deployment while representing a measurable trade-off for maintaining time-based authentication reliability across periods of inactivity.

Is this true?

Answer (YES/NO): NO